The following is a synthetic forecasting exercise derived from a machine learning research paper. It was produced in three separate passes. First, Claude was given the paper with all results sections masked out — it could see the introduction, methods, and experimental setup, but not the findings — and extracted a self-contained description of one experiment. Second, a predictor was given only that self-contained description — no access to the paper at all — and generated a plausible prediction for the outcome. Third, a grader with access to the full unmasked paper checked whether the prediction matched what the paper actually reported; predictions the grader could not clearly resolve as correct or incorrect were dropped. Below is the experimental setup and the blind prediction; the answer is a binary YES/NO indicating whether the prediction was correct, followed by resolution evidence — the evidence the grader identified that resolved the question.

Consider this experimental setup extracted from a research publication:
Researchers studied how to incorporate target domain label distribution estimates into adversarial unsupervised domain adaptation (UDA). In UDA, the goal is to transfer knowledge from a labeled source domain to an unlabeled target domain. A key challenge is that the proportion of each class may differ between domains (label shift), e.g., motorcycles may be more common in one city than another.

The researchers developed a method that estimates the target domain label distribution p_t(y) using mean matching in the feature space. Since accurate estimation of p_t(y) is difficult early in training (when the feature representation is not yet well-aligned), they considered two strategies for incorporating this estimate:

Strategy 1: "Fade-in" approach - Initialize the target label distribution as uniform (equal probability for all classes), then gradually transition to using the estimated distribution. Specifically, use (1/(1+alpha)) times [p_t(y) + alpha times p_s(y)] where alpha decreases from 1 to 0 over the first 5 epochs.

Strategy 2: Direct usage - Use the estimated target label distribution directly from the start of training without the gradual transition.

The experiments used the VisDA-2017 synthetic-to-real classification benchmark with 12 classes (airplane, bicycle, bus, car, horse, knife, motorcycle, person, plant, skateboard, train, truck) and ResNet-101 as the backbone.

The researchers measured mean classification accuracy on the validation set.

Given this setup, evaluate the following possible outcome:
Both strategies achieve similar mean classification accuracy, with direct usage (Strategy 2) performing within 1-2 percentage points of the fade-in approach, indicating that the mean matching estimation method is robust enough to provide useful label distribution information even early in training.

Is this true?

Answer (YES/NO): YES